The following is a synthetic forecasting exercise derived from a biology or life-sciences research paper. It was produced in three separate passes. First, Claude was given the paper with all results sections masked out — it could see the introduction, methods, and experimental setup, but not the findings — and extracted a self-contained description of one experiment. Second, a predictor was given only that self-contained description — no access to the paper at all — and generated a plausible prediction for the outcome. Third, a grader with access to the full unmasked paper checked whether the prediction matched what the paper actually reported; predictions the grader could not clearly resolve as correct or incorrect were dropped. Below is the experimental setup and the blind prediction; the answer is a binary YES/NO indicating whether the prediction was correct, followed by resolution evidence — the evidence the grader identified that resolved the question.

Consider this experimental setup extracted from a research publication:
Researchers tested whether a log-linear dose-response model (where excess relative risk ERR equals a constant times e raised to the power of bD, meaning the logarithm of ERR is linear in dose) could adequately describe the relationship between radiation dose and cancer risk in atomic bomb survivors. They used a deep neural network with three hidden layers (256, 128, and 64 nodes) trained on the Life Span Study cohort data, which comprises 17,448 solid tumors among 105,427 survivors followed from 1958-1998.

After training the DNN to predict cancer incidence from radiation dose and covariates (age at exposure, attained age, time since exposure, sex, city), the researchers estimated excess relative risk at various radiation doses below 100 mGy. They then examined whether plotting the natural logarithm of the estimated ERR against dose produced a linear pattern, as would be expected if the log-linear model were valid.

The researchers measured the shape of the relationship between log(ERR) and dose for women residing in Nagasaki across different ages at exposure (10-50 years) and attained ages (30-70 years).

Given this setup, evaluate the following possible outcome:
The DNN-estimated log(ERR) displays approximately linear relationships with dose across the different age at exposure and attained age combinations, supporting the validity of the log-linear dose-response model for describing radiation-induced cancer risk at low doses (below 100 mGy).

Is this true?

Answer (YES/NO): NO